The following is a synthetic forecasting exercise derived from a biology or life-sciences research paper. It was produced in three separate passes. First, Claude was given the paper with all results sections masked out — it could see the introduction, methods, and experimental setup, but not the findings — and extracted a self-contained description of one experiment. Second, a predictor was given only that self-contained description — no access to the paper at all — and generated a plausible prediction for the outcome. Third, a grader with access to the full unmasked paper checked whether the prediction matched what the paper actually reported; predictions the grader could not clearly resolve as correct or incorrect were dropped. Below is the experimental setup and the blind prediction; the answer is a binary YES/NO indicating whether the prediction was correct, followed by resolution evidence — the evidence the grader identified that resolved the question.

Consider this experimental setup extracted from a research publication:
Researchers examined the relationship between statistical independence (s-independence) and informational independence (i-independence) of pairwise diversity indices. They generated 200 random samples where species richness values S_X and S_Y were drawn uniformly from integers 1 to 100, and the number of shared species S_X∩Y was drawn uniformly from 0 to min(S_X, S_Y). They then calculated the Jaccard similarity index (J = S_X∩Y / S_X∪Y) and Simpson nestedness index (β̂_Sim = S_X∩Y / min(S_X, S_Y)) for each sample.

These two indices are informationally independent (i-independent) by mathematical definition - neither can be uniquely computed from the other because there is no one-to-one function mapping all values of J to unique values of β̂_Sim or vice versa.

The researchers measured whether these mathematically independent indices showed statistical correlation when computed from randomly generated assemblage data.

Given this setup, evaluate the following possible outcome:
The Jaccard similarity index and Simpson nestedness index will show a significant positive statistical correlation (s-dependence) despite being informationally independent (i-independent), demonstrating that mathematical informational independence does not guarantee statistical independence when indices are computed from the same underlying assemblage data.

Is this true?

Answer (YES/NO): YES